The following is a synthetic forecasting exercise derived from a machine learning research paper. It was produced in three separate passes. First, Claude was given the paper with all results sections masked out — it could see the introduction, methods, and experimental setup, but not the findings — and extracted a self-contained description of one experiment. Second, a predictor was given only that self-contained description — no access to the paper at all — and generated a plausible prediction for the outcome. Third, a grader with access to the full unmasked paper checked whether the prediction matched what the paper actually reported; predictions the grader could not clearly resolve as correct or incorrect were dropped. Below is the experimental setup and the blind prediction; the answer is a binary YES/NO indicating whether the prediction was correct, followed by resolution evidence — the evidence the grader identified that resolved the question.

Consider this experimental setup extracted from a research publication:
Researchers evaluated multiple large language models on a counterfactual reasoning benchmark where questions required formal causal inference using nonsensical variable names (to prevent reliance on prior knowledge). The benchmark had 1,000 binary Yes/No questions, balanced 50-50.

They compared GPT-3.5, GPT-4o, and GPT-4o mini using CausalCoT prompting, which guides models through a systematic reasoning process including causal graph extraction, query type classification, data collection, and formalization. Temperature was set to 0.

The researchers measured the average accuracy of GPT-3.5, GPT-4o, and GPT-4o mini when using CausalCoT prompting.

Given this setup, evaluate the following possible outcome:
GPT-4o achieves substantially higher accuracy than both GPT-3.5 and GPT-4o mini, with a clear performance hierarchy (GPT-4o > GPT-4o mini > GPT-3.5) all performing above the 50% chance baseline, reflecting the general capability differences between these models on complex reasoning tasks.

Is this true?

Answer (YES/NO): NO